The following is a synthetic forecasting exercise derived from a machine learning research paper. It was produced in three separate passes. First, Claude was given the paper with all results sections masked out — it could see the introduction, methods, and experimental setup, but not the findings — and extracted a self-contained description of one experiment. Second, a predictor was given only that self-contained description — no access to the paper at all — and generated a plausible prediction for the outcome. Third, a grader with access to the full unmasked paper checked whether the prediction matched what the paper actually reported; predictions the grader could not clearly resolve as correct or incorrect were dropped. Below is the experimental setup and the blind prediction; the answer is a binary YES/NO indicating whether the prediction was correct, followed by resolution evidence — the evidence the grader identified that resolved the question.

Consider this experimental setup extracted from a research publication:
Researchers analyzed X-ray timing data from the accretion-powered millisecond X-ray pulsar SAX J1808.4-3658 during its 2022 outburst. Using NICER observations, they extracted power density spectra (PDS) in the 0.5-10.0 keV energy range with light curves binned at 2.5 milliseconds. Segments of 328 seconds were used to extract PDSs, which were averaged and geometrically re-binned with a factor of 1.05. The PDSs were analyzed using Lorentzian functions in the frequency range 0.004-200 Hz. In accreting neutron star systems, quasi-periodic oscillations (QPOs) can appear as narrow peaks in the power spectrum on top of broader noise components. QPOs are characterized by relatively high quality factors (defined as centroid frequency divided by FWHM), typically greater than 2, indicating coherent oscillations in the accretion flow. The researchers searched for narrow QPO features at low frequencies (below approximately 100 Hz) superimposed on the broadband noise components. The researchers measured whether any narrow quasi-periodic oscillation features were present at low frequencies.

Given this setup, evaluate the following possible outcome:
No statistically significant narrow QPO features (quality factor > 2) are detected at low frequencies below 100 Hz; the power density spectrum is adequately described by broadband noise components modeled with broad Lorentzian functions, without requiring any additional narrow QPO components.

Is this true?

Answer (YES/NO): YES